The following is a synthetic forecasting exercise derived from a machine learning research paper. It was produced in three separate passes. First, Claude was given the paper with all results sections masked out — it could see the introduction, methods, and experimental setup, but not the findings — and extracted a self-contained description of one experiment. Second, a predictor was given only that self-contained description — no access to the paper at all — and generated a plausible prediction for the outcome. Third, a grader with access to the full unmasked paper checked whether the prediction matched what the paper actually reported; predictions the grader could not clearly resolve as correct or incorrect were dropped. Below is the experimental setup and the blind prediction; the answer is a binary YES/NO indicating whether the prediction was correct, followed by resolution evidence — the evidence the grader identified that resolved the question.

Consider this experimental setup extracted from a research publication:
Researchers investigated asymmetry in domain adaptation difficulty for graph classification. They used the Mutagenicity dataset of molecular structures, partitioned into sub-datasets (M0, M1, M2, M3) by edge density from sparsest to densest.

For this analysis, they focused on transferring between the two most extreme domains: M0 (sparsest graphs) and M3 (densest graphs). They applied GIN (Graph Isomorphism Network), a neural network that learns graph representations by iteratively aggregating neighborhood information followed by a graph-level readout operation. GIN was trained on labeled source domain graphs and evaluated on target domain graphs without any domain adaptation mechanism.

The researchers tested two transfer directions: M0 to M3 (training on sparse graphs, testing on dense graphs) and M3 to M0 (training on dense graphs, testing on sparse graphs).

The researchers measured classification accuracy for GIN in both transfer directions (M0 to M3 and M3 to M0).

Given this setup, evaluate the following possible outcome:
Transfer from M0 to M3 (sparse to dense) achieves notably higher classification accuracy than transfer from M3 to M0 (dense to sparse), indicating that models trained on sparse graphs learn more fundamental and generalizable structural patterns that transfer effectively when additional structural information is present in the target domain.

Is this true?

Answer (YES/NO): NO